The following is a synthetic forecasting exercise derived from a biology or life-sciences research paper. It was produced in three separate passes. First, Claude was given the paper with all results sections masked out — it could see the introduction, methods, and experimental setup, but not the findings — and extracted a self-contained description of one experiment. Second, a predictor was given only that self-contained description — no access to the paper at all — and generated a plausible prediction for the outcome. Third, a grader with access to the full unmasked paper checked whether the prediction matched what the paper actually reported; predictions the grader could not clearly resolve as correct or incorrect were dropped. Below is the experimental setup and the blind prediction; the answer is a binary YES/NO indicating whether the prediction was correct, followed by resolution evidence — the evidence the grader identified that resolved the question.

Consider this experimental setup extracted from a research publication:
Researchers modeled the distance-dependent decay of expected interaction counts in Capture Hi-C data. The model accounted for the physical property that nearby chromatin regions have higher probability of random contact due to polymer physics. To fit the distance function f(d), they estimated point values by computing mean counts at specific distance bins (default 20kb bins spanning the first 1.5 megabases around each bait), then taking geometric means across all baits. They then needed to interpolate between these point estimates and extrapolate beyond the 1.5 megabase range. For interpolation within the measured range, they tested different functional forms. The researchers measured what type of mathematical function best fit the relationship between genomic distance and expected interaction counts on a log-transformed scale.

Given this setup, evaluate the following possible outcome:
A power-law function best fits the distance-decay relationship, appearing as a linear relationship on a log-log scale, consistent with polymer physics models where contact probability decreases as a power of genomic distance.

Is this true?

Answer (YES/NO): NO